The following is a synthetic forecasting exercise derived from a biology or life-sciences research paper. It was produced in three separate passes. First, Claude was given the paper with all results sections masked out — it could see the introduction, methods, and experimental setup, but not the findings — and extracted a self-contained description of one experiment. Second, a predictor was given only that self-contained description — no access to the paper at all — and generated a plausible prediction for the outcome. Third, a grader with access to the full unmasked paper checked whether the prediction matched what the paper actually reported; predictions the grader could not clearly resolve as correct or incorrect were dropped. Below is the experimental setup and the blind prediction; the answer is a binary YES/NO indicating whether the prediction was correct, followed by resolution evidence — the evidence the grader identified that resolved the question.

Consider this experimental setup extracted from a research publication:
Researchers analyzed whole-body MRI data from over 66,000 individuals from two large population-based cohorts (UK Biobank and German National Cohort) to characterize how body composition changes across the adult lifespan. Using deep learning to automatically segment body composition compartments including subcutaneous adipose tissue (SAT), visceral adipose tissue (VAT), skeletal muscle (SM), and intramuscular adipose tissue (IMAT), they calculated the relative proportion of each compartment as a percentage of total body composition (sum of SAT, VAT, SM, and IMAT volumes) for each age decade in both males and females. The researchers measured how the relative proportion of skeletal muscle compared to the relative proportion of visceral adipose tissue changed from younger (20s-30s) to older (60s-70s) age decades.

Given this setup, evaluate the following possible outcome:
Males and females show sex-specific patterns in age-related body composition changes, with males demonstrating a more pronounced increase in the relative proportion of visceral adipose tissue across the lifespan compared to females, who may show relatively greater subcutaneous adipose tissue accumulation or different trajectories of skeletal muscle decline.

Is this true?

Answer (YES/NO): NO